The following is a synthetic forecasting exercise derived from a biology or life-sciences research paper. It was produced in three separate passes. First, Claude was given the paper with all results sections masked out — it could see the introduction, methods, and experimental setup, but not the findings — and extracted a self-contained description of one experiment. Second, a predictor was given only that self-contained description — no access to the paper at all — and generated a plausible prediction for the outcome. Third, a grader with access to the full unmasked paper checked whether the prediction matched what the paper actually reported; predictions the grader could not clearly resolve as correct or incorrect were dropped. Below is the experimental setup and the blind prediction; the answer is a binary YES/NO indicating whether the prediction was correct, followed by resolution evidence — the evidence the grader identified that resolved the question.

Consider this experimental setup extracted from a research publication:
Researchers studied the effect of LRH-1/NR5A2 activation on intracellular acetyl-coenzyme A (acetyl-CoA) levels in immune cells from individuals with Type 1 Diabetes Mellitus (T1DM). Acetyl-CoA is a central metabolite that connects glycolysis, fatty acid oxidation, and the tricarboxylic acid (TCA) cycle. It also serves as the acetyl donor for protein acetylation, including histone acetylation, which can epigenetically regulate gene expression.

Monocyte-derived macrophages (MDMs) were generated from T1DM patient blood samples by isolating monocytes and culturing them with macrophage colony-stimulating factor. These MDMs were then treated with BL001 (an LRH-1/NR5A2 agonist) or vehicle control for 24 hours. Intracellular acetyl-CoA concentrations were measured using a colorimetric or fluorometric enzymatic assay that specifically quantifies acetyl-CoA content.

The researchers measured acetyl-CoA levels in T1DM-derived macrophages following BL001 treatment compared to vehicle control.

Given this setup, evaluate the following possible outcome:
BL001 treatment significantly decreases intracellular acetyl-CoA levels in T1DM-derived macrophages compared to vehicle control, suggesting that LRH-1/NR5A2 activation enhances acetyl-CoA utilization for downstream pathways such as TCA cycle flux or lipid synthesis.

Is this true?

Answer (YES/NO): NO